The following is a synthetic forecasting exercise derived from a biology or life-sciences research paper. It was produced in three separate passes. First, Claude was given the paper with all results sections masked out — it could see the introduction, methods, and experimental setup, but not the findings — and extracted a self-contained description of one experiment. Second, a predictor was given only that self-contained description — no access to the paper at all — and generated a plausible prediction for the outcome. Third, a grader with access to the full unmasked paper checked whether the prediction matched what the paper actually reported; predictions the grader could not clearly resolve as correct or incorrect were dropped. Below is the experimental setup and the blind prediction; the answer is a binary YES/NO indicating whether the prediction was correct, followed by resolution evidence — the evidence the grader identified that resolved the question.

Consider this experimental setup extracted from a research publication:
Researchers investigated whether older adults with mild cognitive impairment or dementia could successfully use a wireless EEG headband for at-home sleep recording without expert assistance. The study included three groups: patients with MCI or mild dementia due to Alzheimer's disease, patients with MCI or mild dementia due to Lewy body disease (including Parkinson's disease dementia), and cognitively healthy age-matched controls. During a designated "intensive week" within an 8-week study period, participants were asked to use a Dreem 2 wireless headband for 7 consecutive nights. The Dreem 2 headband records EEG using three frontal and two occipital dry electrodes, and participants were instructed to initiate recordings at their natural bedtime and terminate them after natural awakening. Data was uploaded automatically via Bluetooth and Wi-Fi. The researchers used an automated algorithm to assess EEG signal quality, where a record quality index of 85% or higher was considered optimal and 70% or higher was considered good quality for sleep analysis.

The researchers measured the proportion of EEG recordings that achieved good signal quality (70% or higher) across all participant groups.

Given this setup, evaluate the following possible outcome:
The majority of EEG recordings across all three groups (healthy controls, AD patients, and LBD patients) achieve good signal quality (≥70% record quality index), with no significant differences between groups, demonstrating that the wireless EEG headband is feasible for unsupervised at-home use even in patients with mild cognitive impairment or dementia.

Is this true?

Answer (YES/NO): NO